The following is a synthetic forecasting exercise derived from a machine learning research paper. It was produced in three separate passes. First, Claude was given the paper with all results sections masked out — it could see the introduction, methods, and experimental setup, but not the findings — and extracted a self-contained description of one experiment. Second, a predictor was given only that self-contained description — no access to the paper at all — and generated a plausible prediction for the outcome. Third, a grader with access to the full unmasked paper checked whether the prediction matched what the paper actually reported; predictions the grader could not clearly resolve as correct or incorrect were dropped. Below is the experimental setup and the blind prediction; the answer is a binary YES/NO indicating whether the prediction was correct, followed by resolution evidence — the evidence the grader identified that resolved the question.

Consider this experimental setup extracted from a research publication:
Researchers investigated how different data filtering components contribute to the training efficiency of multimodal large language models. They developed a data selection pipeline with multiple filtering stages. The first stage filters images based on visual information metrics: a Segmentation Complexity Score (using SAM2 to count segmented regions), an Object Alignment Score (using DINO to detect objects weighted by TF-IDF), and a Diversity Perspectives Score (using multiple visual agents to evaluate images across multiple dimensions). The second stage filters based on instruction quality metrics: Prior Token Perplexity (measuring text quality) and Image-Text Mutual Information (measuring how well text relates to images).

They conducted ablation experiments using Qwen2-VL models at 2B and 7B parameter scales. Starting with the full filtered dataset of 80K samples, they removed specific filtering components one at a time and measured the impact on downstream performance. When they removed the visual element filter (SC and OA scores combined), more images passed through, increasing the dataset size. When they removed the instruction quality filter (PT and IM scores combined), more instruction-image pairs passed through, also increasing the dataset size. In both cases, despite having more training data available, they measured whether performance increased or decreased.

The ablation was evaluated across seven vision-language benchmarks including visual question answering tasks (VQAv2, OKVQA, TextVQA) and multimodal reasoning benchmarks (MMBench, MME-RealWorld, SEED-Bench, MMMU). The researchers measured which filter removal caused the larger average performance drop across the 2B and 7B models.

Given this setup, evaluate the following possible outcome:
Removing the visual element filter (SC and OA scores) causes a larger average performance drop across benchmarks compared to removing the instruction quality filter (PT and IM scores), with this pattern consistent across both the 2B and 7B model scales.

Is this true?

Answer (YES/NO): NO